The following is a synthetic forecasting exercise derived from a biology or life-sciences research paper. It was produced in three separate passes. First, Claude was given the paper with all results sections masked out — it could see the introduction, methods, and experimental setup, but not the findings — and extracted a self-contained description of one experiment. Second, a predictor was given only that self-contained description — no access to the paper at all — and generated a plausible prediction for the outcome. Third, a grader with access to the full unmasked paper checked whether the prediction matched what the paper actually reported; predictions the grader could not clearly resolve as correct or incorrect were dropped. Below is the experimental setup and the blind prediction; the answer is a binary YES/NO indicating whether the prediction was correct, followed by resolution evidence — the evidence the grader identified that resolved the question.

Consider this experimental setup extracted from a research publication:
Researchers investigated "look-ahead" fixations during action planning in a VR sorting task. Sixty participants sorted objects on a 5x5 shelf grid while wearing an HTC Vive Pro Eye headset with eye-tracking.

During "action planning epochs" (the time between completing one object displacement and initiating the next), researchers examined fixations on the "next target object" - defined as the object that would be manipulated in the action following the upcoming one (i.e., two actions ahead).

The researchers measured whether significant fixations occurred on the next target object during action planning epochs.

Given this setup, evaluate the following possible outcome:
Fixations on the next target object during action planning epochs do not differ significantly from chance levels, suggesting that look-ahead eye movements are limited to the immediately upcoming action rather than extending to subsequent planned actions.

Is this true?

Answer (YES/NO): NO